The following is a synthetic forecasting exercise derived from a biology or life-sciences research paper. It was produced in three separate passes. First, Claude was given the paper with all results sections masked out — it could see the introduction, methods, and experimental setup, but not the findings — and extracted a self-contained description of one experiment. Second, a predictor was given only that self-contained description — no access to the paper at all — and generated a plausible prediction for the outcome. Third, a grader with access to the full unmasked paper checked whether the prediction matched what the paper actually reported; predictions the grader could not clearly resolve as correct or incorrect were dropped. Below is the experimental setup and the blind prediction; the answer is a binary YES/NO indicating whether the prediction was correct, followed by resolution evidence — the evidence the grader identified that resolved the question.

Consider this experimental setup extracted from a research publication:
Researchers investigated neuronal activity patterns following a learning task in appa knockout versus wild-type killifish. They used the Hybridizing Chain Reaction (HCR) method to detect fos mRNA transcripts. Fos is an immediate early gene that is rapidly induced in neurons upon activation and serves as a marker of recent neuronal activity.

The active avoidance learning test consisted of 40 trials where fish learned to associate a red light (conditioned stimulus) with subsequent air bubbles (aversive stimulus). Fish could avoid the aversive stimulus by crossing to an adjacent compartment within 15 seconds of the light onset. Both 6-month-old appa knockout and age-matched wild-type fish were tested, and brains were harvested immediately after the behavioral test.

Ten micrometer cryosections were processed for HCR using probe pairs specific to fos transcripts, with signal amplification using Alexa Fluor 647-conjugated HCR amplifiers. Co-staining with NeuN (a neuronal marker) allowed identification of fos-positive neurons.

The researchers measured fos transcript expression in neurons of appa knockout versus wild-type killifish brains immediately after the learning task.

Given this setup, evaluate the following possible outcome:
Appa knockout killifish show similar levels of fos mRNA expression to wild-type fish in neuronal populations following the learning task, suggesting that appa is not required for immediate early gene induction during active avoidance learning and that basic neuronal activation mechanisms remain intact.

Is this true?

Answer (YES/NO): NO